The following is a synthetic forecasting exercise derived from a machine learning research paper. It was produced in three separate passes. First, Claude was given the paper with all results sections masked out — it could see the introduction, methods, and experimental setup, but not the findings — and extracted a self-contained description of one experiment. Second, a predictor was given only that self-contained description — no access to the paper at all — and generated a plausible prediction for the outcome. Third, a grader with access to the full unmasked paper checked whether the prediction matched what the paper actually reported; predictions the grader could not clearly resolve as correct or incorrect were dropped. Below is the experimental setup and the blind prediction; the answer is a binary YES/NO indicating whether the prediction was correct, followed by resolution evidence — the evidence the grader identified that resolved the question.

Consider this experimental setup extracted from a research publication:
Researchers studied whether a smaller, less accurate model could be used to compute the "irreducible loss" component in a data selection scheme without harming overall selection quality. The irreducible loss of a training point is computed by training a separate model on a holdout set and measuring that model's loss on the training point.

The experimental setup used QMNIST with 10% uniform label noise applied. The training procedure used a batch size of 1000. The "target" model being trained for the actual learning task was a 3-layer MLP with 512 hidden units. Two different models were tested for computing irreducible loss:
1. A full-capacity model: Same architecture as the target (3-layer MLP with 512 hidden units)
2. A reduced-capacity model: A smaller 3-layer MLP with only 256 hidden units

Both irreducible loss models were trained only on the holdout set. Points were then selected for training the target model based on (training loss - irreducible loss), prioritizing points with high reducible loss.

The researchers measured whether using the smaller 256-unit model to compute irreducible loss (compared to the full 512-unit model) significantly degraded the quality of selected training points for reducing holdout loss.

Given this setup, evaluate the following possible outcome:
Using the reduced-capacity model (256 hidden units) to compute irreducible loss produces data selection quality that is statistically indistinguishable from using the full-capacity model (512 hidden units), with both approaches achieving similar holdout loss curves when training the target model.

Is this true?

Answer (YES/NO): NO